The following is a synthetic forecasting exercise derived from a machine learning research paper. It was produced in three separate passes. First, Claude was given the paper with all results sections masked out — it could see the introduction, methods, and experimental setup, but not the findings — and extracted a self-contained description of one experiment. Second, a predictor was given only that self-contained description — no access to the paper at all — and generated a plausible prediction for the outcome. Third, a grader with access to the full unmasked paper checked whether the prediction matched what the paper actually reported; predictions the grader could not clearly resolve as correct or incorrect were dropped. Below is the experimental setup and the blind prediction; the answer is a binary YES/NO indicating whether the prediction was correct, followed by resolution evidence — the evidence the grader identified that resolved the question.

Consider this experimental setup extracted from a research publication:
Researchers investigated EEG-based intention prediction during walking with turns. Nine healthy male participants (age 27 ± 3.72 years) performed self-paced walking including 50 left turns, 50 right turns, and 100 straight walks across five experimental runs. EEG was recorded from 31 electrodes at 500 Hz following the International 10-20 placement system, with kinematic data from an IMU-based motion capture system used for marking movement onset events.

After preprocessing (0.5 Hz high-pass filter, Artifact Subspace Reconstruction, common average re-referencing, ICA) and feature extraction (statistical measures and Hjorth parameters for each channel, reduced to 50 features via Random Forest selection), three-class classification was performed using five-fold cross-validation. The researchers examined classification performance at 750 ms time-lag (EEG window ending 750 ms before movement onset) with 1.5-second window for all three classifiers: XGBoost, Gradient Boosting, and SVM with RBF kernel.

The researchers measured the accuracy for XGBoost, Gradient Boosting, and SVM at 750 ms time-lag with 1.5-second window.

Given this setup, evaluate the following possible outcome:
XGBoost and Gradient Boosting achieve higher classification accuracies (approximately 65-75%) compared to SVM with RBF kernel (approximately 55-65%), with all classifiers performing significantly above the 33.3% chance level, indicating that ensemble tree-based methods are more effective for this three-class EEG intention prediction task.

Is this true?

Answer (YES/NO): NO